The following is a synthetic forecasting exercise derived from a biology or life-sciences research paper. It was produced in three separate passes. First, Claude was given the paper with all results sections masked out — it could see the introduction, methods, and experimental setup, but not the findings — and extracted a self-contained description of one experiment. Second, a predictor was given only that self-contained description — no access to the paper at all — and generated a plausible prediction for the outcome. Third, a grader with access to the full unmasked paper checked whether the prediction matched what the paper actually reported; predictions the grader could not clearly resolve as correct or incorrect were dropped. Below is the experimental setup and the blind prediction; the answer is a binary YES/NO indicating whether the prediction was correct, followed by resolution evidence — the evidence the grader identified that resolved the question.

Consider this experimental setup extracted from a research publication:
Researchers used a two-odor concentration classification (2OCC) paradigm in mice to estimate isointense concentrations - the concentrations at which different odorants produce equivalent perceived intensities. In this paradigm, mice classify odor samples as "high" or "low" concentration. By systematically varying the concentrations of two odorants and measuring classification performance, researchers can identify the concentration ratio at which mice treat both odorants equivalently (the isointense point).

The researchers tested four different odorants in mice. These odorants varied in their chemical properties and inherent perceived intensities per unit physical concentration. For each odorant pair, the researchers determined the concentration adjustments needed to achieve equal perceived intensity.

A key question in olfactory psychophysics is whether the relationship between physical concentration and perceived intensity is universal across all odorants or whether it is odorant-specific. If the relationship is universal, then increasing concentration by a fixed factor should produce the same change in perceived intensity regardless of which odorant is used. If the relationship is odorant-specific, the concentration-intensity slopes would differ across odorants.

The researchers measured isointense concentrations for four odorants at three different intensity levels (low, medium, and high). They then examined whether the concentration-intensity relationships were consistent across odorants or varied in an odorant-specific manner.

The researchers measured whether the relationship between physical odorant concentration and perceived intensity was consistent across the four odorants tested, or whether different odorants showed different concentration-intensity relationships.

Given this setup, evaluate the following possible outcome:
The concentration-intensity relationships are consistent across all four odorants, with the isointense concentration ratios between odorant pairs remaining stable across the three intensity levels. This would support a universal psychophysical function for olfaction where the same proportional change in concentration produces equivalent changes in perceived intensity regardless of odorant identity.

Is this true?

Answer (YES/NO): NO